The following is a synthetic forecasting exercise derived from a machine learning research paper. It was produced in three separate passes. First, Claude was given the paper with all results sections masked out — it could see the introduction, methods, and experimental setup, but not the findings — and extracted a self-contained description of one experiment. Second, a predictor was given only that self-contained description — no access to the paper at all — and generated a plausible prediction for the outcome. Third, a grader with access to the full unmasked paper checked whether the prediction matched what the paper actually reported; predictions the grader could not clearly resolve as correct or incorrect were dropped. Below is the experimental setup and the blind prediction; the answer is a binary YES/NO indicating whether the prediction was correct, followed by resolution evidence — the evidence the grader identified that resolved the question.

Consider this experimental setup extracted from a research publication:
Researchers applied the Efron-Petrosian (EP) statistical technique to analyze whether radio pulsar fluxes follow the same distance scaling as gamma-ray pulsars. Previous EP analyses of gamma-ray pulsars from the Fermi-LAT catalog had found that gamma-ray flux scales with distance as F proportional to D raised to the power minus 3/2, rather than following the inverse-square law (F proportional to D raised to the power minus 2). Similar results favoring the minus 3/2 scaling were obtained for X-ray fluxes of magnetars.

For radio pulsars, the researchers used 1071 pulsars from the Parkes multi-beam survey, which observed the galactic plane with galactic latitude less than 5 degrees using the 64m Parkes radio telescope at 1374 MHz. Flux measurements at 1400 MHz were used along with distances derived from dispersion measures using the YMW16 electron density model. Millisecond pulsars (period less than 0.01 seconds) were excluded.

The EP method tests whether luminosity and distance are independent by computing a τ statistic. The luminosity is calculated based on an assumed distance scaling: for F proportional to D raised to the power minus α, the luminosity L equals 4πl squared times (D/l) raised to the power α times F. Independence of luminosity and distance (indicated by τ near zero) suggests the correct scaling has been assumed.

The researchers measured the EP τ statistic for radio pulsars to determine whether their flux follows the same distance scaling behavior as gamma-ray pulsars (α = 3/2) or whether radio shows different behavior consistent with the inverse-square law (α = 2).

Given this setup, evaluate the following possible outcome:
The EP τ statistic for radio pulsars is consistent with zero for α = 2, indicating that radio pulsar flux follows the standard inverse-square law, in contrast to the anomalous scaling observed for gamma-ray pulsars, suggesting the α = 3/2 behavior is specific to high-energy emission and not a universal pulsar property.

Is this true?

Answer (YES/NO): NO